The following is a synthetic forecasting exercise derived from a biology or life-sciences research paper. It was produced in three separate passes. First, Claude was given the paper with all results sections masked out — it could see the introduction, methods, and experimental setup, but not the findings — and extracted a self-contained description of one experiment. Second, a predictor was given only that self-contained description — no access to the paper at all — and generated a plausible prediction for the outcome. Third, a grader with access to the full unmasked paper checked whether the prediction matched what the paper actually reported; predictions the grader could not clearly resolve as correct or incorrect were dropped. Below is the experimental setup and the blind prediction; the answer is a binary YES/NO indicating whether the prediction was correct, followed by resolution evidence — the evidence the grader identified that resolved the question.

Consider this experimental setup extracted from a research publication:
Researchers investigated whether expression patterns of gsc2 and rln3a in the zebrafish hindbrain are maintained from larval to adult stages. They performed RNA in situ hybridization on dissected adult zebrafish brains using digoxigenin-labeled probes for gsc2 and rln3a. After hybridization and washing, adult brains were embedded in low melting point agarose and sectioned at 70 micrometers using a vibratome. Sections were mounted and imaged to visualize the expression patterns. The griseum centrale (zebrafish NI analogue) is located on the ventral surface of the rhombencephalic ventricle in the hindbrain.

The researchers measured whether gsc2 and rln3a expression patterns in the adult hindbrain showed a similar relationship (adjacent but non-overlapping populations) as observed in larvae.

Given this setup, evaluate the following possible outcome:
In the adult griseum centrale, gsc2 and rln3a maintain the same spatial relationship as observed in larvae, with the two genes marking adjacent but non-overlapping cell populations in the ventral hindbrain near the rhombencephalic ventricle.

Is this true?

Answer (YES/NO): YES